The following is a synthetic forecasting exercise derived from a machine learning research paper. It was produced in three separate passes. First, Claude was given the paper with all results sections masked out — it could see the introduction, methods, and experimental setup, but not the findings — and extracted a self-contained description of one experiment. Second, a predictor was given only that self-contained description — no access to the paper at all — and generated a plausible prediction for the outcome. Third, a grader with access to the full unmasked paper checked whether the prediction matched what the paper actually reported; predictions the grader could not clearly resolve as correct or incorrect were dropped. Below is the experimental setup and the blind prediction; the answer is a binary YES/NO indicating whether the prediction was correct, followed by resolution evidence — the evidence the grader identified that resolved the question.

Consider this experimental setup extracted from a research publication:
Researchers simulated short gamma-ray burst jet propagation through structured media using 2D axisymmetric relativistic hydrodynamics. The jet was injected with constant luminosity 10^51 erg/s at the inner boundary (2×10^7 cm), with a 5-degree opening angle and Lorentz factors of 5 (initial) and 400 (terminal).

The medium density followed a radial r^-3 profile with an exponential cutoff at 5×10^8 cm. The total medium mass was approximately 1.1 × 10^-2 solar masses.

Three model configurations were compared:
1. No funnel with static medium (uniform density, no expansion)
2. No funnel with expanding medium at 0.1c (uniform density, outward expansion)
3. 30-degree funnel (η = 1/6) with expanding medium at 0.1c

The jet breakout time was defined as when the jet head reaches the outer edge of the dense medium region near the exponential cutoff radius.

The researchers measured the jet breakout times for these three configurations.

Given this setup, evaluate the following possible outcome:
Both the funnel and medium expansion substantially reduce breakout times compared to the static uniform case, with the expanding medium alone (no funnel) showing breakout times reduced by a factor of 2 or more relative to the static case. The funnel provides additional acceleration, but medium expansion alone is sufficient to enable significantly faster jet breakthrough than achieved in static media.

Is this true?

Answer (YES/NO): NO